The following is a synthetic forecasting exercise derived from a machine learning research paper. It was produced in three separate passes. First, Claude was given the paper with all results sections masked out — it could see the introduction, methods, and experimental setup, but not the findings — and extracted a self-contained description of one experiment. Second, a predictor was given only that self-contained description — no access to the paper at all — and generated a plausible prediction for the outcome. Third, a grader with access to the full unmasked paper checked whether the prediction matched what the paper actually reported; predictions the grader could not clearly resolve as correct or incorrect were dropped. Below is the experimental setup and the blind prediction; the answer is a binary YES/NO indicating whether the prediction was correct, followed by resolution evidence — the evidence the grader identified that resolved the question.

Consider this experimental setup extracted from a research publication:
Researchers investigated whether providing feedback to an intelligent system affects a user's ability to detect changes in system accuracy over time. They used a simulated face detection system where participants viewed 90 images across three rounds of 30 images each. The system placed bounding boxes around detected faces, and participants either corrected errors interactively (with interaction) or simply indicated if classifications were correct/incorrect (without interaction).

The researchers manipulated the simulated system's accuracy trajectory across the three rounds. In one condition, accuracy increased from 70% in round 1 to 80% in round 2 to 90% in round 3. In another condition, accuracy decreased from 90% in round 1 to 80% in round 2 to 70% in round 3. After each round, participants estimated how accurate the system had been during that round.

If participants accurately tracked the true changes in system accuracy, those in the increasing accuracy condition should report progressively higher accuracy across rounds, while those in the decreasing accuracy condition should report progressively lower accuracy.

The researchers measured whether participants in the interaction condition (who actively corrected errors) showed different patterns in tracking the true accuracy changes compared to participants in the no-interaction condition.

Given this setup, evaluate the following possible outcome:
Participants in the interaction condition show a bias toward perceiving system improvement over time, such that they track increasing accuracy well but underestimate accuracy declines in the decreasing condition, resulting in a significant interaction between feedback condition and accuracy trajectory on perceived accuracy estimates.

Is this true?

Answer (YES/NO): NO